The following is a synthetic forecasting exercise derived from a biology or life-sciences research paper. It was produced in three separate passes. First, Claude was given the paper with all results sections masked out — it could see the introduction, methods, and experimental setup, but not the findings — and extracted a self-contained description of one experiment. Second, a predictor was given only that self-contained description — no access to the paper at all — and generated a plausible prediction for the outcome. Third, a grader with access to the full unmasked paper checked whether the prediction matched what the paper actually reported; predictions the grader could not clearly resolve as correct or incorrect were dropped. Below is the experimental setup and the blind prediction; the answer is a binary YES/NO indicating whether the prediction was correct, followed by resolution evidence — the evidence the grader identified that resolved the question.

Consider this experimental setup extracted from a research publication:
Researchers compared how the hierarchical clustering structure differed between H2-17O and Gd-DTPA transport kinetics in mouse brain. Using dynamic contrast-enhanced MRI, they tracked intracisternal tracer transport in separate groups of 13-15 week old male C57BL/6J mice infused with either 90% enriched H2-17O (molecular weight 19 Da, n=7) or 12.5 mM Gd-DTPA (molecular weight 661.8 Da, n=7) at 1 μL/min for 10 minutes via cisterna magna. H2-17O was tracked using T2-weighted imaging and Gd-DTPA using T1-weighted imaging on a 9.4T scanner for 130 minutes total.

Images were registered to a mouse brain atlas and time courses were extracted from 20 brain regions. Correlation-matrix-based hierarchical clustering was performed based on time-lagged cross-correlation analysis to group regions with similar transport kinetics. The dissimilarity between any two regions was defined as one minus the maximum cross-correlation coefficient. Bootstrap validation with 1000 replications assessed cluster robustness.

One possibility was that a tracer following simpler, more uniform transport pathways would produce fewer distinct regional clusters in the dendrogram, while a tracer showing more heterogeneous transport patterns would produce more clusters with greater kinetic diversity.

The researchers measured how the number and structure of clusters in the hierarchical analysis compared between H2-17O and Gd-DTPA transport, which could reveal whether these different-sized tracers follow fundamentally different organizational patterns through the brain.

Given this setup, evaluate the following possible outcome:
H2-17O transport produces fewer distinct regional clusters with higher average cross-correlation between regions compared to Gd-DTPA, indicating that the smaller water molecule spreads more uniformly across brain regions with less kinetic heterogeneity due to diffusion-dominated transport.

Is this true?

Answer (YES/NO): NO